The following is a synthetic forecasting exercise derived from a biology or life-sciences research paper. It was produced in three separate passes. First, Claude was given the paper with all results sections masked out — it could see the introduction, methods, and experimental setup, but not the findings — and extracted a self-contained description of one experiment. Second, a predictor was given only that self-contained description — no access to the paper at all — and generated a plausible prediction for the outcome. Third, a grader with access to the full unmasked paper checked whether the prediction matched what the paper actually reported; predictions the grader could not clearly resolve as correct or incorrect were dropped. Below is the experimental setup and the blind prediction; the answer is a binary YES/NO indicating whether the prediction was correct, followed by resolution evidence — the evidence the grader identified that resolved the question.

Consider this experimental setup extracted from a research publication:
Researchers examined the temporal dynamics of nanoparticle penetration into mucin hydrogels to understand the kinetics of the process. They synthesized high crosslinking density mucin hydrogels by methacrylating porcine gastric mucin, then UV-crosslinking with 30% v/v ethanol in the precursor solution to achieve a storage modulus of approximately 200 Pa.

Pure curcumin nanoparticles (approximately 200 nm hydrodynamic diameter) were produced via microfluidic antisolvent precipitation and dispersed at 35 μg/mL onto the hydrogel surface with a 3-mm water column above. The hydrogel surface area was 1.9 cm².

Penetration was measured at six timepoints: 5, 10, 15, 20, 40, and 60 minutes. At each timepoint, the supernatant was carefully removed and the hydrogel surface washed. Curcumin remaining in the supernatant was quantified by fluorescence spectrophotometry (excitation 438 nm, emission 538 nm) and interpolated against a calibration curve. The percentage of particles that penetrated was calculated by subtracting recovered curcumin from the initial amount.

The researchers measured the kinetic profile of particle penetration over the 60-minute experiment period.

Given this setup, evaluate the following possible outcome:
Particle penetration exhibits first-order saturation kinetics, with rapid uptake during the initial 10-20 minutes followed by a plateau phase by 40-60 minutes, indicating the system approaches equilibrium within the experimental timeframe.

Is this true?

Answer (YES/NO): NO